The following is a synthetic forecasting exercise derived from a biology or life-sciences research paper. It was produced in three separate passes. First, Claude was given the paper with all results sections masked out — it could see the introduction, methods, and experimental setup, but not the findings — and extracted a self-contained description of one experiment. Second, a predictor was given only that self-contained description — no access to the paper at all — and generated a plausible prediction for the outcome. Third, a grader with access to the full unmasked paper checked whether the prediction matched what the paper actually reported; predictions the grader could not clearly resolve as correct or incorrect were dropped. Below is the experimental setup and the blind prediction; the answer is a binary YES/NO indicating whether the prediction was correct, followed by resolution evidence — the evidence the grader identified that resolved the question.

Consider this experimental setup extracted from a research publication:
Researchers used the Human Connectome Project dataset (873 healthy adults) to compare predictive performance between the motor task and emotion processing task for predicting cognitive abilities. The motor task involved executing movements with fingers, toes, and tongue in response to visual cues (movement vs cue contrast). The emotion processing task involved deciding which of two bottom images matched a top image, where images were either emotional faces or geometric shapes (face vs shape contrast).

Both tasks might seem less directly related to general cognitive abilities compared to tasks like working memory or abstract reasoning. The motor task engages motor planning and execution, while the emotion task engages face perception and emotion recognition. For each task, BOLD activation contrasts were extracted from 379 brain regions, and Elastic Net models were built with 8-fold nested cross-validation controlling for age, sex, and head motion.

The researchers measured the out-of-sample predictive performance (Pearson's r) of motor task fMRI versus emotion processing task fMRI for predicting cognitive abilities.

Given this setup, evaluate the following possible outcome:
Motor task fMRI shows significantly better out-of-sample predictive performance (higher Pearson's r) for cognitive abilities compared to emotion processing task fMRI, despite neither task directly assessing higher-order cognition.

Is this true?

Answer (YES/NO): NO